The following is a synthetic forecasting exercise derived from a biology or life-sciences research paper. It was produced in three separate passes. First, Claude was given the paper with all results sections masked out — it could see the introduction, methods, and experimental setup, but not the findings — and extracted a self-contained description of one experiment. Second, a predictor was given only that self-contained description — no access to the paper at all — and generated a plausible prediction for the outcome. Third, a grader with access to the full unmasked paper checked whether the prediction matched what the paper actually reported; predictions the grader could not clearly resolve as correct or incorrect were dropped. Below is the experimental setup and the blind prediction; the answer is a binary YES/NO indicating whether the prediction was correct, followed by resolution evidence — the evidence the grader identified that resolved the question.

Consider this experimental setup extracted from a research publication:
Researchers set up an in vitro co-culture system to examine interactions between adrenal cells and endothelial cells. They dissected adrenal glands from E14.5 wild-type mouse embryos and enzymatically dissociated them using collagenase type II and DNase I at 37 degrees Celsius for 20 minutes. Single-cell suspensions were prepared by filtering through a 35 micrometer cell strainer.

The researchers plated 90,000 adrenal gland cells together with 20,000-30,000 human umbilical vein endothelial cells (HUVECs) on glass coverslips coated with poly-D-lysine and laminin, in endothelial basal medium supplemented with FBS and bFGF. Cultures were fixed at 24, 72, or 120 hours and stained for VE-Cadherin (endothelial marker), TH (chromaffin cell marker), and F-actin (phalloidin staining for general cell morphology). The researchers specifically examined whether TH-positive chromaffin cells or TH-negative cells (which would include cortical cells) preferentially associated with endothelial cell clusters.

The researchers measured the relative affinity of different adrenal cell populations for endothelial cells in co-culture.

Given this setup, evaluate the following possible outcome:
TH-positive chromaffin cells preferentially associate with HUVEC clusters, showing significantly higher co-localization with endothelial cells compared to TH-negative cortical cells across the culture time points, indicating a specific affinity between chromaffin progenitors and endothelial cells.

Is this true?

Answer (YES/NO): NO